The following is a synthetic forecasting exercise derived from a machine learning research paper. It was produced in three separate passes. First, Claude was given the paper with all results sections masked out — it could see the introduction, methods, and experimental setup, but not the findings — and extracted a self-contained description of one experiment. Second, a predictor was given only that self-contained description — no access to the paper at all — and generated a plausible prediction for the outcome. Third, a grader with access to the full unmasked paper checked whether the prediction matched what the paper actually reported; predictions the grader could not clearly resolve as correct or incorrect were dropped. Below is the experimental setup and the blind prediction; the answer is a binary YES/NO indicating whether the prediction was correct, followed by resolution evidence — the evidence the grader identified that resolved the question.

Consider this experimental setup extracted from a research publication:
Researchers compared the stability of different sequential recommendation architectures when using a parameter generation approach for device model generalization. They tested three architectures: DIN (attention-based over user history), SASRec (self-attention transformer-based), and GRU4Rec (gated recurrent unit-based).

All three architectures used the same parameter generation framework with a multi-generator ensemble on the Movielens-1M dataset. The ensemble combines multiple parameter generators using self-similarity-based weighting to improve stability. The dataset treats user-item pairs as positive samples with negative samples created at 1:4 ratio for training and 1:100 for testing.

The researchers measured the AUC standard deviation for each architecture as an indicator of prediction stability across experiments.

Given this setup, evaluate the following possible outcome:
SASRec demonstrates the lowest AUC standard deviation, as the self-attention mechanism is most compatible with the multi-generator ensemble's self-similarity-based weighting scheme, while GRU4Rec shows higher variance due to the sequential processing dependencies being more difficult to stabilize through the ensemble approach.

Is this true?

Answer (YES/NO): YES